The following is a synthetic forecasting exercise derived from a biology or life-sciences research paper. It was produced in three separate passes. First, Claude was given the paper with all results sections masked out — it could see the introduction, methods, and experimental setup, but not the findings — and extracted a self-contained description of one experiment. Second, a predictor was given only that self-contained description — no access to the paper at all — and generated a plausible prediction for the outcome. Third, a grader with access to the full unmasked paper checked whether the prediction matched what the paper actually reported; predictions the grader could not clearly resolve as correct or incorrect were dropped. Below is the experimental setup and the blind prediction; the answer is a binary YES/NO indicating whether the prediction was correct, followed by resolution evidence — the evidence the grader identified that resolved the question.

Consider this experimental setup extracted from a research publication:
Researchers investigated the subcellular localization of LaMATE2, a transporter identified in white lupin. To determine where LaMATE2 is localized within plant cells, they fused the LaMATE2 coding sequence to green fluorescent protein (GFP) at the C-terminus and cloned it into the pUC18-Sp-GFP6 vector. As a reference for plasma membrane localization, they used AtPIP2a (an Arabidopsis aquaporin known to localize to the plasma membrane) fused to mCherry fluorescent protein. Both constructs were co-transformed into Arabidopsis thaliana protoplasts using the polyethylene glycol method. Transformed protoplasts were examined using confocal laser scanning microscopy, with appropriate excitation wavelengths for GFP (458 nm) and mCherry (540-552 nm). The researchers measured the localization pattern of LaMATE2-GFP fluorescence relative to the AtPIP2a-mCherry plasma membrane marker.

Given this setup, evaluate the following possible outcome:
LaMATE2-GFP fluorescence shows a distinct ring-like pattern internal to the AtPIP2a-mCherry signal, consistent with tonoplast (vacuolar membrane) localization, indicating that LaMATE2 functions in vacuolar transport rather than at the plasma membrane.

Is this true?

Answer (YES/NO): NO